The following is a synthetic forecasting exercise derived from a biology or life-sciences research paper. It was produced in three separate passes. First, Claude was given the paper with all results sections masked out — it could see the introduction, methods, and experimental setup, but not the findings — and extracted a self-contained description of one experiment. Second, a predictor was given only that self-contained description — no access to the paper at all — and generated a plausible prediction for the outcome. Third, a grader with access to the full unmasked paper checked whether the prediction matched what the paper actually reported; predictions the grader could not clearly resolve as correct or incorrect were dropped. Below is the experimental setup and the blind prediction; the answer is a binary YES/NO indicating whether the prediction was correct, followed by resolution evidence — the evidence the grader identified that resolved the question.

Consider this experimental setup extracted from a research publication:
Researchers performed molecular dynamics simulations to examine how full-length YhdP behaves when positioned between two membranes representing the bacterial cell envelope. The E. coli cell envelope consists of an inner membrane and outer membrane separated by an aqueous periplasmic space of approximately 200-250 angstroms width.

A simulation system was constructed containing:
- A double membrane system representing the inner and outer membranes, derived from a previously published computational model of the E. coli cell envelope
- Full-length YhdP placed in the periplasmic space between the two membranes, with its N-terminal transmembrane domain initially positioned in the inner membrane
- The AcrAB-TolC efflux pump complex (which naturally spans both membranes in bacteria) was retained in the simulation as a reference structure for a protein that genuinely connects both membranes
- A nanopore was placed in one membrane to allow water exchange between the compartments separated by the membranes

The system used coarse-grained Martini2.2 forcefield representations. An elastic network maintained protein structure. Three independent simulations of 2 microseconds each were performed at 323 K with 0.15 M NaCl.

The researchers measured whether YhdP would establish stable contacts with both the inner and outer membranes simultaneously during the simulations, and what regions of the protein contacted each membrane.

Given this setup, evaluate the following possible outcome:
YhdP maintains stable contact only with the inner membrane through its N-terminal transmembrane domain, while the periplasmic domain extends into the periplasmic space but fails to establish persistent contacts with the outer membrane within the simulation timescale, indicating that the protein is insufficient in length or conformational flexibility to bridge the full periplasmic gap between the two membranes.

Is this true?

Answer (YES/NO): NO